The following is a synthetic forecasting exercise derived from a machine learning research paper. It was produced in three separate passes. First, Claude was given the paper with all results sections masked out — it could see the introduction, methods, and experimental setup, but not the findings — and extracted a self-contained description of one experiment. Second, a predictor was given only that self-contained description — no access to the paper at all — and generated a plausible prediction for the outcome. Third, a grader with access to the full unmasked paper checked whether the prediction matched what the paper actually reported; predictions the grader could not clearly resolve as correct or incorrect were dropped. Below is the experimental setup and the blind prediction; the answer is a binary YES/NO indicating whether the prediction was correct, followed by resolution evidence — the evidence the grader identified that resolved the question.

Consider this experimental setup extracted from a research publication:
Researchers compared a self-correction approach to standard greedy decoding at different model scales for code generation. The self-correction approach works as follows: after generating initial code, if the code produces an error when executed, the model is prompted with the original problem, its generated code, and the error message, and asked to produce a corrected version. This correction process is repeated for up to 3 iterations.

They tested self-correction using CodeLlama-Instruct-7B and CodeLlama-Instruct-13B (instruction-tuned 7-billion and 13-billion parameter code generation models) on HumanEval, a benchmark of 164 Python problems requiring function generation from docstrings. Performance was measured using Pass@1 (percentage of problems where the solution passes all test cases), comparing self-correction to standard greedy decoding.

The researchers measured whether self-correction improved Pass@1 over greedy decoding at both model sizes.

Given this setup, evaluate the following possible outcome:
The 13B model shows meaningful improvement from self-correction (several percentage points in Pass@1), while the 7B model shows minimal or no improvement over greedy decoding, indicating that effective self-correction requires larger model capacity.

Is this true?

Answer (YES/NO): NO